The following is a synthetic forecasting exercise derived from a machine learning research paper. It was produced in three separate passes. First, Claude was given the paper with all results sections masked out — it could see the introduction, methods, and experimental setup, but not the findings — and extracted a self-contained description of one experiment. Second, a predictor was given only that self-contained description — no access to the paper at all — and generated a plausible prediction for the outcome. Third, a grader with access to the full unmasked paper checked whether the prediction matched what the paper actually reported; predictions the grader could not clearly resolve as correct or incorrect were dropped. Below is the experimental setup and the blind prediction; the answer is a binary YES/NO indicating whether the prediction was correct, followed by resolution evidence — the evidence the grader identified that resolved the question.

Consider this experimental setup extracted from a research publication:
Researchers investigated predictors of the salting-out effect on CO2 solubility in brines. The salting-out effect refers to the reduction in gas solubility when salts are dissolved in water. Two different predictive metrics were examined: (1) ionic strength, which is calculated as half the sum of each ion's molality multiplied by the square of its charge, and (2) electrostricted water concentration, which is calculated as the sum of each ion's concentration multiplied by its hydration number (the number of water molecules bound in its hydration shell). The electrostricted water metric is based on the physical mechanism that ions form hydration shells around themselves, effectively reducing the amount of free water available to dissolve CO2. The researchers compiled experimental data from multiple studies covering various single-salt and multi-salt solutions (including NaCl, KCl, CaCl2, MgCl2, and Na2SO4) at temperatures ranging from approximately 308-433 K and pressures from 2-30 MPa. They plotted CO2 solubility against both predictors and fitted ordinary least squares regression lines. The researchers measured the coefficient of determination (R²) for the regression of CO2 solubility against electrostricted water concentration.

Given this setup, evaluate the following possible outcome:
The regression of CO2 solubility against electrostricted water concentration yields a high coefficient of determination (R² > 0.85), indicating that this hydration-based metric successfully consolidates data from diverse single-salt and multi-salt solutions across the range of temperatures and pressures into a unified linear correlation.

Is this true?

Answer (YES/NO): YES